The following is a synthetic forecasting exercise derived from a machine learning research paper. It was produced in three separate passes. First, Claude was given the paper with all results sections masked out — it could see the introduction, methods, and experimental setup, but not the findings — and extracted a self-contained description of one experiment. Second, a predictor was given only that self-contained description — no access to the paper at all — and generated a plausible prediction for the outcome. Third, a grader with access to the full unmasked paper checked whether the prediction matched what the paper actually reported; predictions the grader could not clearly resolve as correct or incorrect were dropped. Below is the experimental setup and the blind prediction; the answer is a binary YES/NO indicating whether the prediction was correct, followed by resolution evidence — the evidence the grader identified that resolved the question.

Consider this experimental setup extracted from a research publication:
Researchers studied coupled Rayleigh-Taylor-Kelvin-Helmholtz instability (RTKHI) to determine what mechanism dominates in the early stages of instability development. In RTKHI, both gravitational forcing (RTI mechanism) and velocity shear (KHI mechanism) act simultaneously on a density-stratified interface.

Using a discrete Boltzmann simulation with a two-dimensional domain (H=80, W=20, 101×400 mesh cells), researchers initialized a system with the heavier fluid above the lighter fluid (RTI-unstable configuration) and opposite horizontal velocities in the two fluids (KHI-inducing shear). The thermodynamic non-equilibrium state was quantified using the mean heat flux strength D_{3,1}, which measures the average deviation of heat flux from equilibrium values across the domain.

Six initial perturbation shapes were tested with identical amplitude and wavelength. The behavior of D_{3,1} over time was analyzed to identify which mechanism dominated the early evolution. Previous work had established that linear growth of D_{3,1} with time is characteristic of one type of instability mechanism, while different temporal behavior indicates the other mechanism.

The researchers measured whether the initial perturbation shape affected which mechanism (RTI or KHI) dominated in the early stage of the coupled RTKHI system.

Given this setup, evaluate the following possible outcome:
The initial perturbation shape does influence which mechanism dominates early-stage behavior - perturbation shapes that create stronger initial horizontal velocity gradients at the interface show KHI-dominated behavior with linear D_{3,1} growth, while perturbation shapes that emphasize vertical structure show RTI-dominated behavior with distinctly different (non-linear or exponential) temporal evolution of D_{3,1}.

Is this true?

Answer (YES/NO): NO